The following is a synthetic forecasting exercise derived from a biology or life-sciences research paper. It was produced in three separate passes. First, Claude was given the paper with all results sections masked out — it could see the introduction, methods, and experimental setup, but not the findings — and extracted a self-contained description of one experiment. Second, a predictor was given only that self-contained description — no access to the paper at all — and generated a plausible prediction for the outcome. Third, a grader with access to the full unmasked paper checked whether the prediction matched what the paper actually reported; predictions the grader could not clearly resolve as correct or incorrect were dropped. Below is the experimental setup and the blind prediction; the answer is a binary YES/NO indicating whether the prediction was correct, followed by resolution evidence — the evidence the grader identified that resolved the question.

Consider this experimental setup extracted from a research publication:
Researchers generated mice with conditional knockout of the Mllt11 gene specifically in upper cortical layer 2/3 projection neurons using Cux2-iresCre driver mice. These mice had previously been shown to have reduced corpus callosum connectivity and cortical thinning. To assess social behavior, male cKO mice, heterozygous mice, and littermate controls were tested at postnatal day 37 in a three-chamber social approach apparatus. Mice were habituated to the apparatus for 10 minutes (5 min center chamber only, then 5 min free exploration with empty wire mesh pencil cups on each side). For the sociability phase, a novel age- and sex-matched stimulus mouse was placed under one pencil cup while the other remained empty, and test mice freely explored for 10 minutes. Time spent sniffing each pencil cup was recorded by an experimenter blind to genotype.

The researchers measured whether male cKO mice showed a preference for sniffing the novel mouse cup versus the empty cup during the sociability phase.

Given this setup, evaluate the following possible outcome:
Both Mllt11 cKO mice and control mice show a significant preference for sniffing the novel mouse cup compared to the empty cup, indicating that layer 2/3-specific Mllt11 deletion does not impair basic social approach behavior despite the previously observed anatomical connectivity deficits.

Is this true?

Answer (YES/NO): YES